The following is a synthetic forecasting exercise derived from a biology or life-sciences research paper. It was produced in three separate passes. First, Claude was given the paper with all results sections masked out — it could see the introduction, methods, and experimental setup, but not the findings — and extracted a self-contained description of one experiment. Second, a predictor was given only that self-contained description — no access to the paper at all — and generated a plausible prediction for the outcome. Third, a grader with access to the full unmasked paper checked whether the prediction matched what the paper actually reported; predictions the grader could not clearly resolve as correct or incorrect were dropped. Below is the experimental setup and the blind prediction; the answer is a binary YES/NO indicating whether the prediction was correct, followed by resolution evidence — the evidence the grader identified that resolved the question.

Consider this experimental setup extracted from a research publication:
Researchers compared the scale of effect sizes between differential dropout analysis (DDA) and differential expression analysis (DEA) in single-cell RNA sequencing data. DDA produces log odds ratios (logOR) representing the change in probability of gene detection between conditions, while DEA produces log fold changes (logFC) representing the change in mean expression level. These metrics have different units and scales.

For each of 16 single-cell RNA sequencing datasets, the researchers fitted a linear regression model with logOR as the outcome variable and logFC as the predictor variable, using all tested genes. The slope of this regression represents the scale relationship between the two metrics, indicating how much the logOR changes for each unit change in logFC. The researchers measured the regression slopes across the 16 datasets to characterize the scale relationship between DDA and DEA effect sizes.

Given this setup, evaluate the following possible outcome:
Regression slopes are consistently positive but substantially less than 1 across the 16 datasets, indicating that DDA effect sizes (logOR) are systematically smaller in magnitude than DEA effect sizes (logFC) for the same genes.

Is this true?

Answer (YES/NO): NO